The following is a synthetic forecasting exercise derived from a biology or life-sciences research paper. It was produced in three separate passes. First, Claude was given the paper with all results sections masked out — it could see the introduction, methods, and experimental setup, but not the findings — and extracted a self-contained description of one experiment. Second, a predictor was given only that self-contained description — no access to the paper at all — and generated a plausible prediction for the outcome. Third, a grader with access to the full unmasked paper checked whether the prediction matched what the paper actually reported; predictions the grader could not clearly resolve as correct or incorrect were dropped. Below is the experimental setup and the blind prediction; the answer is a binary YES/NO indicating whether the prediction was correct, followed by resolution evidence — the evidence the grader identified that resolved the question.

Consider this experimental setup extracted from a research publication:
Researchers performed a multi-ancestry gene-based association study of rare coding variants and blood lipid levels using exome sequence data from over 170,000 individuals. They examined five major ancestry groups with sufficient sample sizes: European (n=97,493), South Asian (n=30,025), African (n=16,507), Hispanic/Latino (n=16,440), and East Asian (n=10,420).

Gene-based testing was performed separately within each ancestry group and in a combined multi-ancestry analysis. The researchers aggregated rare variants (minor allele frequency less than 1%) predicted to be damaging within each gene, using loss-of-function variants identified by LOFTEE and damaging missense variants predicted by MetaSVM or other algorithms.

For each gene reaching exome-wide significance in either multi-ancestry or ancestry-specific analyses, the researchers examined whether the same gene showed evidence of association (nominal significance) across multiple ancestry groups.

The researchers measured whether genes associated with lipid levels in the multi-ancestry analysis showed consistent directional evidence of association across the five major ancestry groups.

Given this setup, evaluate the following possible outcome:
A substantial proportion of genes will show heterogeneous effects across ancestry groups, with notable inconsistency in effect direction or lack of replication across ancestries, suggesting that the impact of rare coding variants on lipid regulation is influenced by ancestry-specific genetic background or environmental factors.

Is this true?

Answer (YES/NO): NO